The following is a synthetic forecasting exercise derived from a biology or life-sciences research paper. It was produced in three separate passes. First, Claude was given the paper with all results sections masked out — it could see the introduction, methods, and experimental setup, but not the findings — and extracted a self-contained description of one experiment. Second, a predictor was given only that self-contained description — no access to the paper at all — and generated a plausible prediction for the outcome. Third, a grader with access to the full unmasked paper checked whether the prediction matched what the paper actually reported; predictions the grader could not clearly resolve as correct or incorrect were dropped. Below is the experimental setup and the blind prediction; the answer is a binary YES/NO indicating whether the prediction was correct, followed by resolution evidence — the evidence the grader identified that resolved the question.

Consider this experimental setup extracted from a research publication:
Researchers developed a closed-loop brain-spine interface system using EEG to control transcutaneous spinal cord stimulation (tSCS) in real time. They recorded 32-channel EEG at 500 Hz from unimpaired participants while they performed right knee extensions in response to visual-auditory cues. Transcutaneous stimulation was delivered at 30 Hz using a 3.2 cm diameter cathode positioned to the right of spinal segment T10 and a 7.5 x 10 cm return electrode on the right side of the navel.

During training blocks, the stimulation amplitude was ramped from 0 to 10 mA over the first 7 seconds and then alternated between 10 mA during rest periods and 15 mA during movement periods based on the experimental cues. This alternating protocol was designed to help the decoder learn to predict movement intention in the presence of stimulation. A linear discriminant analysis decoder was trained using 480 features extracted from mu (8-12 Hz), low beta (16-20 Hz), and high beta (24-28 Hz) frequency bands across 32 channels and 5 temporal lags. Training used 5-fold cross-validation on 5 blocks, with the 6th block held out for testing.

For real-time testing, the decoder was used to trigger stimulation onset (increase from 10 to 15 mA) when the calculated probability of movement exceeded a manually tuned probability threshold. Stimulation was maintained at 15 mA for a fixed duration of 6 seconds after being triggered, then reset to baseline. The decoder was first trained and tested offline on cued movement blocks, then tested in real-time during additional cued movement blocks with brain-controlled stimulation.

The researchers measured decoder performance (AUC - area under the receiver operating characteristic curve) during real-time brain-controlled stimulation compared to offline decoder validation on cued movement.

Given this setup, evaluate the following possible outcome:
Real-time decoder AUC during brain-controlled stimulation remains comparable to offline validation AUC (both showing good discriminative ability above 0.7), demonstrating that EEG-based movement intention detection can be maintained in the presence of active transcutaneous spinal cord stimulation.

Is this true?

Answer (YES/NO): YES